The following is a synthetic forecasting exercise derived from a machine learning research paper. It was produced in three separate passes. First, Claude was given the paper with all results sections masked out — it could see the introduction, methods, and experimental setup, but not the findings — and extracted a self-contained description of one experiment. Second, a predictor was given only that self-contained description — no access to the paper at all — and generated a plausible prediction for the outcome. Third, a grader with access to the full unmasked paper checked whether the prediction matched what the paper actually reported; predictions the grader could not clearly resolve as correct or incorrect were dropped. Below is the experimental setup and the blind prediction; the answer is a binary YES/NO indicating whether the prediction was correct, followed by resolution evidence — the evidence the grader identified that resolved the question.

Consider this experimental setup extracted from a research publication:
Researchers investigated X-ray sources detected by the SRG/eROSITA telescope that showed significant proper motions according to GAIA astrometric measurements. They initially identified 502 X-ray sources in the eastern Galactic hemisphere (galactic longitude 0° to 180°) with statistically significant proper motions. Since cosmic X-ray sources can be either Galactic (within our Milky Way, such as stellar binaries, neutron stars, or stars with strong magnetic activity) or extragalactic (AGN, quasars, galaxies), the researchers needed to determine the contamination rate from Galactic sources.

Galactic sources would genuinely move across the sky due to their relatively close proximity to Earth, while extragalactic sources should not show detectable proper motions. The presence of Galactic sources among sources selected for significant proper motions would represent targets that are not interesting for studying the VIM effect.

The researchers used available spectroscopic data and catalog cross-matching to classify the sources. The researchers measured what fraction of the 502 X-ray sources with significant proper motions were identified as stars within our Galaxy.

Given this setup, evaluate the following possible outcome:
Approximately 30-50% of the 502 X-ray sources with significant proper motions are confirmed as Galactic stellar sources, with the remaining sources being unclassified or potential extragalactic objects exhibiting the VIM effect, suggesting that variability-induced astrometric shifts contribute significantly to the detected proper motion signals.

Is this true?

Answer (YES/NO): NO